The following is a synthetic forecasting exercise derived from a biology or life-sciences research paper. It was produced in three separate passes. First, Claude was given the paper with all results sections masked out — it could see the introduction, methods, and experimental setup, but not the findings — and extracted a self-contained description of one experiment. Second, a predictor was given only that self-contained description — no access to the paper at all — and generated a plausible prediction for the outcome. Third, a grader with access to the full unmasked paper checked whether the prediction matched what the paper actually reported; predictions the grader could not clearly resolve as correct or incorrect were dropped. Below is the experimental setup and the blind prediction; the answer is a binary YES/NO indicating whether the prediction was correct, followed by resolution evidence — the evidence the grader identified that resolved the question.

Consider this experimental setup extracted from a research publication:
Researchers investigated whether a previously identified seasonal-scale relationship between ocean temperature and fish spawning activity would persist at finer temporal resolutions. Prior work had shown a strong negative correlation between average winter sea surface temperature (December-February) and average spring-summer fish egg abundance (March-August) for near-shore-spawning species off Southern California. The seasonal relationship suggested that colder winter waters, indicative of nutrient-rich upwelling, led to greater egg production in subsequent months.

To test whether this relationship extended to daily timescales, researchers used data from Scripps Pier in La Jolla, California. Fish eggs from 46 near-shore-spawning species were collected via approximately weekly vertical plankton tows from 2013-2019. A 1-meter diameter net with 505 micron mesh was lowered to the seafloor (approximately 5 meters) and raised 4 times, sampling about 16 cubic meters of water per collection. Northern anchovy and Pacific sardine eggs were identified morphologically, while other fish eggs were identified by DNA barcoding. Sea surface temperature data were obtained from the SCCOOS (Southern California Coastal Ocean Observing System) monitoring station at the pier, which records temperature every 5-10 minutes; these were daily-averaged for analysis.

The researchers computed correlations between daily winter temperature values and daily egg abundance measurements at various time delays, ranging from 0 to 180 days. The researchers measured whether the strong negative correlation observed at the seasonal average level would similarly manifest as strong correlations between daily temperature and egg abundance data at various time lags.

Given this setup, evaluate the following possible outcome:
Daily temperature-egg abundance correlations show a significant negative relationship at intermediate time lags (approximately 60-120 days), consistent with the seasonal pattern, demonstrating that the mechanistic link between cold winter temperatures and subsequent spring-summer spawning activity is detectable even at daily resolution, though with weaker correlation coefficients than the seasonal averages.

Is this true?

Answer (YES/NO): NO